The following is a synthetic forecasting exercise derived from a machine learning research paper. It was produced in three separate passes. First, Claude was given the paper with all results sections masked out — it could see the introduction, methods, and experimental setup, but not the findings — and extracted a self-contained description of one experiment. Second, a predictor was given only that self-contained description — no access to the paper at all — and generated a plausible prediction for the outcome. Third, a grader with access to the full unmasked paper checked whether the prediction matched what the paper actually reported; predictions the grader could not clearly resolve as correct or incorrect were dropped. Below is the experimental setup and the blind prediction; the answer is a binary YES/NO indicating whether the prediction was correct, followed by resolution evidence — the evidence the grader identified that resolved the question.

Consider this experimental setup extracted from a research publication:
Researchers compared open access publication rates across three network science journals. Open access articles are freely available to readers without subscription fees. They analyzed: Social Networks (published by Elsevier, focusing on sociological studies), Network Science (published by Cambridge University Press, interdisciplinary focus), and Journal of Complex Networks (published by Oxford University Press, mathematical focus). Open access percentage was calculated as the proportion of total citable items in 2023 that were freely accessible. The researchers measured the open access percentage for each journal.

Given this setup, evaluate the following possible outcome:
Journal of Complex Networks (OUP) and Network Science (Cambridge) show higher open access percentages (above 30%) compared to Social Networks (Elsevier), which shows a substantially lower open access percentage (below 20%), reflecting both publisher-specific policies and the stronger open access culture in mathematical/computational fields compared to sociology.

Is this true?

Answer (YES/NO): NO